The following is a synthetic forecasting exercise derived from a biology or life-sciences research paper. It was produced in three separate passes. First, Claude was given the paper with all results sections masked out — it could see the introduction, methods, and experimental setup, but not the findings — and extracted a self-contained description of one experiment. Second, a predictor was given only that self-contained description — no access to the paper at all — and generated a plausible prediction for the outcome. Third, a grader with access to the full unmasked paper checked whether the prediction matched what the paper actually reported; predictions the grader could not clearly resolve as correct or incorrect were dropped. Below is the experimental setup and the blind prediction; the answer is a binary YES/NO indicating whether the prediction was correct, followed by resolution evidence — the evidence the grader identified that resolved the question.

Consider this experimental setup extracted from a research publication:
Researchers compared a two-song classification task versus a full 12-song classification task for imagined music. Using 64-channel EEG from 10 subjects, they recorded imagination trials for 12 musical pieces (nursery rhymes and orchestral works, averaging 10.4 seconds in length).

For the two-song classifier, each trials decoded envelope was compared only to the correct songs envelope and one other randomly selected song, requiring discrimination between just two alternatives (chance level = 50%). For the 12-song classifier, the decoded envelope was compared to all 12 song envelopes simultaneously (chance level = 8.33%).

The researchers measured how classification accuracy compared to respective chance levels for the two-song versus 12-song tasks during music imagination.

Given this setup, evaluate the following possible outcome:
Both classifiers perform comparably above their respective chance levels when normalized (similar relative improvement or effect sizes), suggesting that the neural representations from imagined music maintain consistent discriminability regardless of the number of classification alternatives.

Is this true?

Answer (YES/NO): NO